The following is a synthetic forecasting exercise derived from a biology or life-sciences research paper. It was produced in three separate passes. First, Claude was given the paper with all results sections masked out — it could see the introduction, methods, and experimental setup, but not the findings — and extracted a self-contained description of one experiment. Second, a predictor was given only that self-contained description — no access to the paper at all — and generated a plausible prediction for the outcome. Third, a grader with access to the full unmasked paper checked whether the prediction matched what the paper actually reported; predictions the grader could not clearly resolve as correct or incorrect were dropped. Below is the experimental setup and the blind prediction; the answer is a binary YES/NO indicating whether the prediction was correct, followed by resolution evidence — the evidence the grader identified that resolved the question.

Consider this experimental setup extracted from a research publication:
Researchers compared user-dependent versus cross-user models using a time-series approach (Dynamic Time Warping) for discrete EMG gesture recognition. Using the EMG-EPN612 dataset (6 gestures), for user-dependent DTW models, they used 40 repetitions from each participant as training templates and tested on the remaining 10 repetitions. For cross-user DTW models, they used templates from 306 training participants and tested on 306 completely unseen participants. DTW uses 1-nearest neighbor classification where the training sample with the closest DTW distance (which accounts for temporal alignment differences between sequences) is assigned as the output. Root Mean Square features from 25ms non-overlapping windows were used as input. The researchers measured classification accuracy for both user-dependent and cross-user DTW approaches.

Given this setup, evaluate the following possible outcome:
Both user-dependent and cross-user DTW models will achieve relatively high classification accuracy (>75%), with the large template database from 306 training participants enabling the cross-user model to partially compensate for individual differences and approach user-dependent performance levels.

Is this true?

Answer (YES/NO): NO